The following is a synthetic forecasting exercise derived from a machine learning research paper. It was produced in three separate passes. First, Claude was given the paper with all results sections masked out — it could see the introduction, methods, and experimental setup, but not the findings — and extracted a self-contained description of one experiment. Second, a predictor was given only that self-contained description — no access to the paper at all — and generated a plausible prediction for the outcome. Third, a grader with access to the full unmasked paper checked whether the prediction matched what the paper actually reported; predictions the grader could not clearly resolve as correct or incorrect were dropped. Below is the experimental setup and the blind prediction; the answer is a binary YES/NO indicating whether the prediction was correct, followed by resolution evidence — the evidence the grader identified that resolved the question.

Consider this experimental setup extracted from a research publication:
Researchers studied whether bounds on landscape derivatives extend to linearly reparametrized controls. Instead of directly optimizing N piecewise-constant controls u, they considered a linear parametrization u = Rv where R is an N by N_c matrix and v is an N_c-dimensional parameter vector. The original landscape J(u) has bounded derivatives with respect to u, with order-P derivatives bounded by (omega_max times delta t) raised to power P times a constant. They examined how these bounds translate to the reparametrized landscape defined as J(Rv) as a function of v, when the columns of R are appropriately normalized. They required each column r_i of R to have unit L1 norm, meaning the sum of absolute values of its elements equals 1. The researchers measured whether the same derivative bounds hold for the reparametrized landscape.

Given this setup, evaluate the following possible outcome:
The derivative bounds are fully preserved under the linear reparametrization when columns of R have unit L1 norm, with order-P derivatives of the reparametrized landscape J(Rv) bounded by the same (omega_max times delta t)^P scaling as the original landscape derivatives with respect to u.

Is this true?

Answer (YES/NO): YES